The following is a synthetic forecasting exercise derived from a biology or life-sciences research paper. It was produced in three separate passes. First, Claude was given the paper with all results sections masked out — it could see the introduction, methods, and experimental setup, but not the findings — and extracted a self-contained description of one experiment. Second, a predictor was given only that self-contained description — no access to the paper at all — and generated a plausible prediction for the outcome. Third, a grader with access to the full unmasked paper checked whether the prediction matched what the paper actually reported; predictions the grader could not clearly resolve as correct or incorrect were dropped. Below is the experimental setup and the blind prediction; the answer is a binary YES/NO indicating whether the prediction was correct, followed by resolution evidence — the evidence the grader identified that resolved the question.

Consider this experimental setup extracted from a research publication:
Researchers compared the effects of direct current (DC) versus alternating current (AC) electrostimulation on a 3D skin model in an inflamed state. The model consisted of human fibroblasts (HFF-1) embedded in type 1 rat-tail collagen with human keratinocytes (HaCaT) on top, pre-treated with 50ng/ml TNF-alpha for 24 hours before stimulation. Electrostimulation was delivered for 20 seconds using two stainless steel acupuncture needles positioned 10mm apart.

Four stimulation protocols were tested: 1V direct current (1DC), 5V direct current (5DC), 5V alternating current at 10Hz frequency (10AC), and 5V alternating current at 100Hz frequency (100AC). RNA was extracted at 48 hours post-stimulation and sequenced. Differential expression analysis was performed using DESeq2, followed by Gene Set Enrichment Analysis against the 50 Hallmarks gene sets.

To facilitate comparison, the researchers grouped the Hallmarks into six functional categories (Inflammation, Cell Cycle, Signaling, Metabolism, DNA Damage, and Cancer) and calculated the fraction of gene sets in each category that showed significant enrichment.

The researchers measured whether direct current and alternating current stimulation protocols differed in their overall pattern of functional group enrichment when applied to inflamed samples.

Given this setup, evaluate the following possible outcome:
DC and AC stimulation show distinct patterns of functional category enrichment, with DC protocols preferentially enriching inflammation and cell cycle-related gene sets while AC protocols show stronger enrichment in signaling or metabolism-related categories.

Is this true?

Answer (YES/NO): NO